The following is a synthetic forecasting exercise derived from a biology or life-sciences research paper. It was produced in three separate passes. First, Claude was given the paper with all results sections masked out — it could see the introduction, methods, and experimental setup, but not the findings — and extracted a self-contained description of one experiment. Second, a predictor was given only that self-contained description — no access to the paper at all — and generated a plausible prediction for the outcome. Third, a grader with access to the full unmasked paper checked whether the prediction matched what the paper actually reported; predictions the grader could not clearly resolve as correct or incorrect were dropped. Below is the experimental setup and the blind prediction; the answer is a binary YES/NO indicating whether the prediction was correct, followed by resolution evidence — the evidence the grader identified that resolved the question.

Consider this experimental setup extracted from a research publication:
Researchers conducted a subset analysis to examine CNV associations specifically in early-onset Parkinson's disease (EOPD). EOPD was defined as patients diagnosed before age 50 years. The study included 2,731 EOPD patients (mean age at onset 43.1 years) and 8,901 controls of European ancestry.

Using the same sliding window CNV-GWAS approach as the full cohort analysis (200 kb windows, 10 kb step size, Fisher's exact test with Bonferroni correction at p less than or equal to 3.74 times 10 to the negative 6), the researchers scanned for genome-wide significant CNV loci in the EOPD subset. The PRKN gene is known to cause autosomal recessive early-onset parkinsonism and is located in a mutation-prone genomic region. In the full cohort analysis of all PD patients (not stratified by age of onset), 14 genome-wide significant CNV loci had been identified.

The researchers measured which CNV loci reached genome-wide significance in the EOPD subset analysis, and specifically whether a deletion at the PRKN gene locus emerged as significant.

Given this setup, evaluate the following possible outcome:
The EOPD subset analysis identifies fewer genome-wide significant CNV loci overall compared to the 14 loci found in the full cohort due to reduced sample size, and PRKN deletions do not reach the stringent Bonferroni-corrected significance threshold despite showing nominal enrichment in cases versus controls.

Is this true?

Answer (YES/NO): NO